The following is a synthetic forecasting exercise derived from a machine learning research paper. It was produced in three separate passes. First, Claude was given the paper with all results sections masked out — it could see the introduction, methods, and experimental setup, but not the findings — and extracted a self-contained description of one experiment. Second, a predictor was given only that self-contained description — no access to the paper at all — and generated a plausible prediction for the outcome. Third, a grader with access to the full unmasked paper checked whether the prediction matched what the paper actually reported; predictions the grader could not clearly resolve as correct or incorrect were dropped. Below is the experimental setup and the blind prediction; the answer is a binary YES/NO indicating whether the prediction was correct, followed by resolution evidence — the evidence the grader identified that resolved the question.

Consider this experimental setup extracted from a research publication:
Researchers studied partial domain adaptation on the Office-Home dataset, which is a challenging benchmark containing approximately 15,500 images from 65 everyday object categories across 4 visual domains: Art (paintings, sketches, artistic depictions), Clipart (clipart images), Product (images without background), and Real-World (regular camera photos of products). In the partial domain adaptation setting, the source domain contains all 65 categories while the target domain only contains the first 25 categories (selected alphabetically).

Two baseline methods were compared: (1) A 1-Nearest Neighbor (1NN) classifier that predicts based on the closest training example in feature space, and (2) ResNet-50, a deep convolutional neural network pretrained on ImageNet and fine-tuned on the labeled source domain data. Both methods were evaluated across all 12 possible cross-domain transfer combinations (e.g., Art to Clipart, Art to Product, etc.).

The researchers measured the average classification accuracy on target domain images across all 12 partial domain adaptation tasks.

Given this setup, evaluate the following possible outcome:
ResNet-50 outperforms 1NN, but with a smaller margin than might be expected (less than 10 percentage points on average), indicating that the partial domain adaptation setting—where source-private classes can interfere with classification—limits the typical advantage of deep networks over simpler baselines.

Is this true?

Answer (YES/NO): NO